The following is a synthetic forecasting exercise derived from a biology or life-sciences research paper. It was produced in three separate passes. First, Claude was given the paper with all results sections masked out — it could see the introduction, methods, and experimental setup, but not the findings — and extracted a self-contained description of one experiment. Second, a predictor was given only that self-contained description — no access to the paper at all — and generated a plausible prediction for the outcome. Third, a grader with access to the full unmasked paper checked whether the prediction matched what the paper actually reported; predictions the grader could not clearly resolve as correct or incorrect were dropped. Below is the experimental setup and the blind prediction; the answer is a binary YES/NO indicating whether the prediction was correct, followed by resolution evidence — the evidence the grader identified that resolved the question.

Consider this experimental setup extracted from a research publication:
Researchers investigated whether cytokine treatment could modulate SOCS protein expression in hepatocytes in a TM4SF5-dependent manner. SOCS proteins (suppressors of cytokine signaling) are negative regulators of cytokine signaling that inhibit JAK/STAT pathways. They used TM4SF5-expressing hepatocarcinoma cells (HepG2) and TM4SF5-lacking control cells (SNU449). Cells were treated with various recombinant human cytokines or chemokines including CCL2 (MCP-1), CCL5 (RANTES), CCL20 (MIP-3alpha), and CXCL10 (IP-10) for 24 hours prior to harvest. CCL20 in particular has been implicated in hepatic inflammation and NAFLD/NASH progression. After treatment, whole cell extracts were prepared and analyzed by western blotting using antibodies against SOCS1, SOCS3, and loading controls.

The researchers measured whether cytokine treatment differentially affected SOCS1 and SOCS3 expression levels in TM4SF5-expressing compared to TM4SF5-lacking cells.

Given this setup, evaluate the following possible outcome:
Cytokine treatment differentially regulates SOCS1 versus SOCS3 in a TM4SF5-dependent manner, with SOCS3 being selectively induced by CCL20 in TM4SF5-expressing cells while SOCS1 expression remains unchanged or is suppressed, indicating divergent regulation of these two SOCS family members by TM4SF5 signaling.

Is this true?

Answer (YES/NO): NO